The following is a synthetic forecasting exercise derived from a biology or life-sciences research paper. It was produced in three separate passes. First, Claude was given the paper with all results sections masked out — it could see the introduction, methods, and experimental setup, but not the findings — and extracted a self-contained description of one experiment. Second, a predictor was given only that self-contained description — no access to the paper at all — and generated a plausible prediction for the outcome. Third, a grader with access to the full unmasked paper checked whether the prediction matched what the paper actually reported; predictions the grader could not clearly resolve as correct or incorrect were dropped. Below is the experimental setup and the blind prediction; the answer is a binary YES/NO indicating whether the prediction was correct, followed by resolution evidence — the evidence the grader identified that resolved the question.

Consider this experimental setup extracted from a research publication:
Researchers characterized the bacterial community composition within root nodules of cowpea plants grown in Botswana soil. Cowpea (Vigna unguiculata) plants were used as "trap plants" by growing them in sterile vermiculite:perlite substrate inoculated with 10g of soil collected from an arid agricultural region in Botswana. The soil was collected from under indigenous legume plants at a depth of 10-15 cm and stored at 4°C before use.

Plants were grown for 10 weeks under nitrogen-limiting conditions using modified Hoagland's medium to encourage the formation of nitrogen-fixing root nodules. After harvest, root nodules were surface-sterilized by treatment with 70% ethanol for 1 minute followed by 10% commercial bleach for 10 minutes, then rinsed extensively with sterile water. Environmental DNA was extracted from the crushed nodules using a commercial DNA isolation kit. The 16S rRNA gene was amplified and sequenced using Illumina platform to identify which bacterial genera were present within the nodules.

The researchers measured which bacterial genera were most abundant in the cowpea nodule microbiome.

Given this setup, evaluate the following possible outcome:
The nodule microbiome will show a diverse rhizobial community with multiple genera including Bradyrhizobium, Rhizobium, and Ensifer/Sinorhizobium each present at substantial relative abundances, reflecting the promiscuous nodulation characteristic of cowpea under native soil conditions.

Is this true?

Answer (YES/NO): NO